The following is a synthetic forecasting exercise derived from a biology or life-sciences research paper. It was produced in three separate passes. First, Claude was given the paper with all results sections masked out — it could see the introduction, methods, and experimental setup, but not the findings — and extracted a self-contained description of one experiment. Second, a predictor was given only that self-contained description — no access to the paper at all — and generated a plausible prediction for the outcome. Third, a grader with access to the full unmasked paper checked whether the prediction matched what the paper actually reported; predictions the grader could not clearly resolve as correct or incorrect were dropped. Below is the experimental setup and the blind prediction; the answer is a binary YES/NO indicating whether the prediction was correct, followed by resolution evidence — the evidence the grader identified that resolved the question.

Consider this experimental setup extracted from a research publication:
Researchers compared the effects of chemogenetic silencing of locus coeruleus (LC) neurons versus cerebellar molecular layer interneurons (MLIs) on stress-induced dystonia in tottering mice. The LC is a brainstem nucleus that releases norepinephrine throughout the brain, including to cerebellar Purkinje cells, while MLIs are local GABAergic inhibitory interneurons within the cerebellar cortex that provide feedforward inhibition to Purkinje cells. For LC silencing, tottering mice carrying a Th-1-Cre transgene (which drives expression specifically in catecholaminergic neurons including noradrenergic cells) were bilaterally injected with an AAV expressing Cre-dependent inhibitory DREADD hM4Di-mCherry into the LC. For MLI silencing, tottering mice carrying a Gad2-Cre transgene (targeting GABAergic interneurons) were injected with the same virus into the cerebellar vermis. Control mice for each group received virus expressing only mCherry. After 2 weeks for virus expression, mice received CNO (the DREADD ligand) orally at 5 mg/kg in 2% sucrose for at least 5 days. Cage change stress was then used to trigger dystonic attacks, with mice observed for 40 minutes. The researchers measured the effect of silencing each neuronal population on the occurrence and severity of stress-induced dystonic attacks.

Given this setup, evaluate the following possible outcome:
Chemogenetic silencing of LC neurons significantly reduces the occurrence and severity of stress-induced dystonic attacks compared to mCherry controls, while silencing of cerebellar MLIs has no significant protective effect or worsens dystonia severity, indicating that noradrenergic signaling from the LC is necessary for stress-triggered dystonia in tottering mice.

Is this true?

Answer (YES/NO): YES